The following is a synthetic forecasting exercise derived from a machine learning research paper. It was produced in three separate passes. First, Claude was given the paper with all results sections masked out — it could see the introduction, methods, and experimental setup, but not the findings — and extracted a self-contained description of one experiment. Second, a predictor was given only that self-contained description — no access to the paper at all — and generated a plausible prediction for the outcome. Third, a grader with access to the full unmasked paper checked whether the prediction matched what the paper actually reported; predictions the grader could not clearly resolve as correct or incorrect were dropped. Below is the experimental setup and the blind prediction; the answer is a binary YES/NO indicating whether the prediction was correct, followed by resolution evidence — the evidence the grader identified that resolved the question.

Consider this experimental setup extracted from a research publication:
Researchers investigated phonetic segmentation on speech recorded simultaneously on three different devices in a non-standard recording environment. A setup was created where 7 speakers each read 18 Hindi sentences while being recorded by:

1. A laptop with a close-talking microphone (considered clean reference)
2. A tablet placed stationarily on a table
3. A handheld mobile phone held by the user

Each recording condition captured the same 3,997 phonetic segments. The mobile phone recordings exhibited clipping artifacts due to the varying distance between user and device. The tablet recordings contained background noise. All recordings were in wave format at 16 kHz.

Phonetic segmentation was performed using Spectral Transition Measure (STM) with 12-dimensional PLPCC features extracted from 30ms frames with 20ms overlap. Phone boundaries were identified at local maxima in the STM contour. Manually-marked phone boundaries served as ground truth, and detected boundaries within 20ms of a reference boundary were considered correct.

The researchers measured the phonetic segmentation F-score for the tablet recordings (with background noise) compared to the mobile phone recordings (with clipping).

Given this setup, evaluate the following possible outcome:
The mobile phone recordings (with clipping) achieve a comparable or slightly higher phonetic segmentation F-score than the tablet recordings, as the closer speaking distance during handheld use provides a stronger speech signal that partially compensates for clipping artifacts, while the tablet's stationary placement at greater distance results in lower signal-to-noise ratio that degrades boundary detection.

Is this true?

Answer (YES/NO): YES